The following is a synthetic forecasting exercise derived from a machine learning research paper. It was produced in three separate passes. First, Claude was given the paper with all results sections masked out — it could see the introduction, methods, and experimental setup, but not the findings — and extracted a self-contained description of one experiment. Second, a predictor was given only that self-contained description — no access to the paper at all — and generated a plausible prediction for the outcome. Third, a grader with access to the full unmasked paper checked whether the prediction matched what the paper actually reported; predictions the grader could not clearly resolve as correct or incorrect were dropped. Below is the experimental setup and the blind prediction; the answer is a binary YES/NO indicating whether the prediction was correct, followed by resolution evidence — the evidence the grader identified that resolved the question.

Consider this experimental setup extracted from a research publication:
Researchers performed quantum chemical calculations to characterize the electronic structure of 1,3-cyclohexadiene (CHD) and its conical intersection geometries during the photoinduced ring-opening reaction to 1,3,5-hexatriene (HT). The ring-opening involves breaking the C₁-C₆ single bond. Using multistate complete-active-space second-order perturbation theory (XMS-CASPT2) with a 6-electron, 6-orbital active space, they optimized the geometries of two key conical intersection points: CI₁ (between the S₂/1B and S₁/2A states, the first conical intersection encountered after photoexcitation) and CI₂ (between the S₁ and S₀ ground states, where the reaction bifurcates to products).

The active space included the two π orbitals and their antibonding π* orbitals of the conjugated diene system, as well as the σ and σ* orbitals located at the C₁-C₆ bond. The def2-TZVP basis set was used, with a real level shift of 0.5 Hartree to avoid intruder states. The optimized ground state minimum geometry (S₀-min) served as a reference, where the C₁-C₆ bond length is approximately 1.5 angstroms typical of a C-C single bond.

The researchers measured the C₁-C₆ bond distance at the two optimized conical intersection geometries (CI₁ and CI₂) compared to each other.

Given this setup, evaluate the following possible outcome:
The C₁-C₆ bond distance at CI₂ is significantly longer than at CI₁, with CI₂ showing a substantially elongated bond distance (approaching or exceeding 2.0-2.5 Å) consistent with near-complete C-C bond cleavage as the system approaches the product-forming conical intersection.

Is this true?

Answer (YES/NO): NO